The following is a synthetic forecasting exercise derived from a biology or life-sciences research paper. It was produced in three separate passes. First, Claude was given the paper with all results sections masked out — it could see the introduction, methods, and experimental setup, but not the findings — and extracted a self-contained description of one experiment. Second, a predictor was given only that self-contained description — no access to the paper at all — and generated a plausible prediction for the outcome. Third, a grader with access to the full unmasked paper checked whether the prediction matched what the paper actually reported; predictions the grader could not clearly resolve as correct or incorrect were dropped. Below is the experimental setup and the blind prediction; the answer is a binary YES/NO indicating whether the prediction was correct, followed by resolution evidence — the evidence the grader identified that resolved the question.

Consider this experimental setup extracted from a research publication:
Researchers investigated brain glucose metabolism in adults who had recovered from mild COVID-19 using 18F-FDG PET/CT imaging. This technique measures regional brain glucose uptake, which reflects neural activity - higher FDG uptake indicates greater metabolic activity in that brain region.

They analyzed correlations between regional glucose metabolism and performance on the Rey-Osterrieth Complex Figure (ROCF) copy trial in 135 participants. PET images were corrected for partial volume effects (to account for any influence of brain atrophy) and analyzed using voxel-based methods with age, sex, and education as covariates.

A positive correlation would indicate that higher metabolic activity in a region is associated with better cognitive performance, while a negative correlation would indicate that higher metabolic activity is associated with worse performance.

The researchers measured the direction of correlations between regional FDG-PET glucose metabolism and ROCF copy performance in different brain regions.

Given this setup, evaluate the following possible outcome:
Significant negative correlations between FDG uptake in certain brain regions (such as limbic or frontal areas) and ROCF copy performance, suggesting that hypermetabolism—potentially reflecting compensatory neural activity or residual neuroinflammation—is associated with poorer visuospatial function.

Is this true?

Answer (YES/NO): YES